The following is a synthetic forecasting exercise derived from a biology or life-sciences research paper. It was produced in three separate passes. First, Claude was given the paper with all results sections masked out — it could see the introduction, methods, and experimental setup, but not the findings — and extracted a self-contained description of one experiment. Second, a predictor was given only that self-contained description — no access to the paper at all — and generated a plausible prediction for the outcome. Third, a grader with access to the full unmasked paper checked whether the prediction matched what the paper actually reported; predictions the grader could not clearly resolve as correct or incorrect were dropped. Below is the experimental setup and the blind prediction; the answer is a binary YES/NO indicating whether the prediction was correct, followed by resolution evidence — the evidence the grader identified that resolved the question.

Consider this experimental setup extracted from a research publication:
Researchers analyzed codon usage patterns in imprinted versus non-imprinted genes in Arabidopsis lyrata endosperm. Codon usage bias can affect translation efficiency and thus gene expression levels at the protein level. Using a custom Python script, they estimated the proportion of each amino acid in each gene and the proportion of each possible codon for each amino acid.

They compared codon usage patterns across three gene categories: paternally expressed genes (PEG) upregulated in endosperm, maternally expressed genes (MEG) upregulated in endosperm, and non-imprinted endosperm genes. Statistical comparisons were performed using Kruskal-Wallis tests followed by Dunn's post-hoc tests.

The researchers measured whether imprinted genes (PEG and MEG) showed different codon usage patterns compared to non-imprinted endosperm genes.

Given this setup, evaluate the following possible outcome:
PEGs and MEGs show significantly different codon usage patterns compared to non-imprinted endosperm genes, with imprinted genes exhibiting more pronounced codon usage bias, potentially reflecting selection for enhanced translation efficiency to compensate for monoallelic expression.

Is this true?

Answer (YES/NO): NO